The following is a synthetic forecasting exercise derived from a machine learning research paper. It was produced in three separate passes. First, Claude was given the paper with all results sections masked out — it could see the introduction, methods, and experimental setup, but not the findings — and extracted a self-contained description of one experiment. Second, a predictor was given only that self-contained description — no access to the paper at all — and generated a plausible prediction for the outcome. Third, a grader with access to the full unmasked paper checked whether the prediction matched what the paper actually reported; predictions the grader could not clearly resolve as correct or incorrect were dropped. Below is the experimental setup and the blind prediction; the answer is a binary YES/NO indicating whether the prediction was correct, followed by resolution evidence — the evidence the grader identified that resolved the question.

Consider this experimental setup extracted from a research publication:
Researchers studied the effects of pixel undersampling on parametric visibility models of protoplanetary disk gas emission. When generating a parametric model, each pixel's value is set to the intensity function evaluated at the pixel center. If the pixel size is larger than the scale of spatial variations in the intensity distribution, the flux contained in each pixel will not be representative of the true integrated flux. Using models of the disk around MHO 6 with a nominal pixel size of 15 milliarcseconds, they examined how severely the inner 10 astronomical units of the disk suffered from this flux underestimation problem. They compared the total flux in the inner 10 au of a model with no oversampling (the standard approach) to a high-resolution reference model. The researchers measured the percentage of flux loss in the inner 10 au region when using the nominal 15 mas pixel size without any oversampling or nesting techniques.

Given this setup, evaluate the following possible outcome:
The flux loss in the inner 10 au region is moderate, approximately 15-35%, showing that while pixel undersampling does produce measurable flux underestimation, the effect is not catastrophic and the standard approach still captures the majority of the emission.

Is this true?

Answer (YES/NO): YES